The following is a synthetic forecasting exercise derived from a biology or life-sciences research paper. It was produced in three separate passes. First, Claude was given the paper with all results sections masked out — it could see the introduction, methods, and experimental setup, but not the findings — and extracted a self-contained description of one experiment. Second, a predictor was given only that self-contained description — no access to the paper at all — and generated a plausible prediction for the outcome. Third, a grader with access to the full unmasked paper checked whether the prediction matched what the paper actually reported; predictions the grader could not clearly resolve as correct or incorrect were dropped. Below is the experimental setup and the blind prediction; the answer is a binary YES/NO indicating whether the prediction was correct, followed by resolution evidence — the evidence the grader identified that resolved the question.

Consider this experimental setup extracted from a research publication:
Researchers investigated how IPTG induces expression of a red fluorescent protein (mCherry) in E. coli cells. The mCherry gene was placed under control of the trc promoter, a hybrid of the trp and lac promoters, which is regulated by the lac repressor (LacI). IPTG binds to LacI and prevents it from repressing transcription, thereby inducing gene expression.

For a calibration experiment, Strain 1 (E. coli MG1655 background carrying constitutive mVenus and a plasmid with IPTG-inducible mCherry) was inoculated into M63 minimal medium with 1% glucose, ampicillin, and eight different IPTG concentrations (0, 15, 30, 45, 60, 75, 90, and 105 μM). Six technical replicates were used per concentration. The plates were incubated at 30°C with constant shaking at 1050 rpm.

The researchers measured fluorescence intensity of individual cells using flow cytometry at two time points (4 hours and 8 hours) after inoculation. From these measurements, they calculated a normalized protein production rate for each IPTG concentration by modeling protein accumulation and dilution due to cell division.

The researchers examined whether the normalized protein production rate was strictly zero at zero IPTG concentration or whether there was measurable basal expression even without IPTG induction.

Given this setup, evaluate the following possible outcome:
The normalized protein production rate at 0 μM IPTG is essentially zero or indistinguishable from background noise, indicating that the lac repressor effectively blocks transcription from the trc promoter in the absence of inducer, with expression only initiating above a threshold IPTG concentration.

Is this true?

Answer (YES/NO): NO